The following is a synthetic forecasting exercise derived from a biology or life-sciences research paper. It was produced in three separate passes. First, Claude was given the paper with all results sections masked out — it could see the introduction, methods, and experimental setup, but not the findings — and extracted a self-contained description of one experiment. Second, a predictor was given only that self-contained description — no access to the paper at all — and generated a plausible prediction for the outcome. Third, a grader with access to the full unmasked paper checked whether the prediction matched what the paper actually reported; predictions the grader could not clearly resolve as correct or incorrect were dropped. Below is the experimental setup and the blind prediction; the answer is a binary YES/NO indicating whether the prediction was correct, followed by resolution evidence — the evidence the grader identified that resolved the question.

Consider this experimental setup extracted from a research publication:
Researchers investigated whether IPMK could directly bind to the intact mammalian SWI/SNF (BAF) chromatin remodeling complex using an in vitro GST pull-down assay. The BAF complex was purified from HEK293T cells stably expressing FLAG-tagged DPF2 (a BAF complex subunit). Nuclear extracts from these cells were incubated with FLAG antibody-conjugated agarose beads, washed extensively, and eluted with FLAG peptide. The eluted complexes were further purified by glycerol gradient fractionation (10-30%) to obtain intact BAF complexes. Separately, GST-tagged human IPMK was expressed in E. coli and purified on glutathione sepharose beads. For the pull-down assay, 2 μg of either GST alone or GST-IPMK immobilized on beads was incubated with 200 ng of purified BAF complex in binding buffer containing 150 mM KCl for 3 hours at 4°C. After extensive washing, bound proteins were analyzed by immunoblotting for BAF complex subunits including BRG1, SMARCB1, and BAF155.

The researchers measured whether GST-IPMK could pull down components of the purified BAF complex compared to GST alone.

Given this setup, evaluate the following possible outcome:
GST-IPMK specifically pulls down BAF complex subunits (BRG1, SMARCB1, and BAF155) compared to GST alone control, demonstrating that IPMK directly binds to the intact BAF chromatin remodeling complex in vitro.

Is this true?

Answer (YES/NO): YES